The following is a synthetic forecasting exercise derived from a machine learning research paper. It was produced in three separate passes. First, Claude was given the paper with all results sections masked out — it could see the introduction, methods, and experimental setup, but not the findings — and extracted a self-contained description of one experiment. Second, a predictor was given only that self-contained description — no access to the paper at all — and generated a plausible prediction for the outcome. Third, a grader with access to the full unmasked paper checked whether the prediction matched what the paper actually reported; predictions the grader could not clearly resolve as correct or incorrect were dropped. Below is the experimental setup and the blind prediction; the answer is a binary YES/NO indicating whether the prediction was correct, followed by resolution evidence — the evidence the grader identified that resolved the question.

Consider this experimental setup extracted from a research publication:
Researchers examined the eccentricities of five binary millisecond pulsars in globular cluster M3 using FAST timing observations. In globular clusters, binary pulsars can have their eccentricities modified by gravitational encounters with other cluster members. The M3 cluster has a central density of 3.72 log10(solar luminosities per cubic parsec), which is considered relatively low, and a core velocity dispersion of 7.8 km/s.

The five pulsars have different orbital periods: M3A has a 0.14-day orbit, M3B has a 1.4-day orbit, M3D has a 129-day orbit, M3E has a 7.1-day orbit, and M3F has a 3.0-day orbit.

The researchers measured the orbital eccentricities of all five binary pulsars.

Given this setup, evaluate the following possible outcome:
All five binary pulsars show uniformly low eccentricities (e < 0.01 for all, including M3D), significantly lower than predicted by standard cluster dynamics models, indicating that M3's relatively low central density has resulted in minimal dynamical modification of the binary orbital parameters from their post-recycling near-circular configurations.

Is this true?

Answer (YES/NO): NO